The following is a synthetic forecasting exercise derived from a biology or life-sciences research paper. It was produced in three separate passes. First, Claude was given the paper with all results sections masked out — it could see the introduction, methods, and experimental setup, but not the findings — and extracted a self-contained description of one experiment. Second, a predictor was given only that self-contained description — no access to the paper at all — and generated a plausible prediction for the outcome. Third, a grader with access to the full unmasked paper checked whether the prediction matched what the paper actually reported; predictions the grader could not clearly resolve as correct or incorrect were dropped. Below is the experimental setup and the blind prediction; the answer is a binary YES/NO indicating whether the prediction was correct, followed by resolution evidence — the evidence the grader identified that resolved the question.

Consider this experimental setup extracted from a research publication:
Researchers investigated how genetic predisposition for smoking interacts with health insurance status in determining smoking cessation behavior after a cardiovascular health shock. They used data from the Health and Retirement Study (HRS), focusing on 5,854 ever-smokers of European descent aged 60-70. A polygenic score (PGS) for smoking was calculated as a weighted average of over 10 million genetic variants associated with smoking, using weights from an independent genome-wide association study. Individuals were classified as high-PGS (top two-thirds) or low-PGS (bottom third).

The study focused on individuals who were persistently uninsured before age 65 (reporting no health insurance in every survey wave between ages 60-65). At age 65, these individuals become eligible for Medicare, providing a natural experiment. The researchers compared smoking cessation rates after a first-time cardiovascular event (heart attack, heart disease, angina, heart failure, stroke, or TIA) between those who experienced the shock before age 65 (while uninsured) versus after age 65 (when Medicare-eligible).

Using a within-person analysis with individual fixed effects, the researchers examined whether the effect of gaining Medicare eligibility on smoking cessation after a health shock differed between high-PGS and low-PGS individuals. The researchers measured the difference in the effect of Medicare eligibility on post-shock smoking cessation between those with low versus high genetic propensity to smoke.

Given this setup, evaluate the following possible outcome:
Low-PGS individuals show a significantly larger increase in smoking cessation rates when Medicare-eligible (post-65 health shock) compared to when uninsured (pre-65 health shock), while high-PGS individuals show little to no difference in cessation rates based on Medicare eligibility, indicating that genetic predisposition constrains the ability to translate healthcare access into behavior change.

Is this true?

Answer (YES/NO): NO